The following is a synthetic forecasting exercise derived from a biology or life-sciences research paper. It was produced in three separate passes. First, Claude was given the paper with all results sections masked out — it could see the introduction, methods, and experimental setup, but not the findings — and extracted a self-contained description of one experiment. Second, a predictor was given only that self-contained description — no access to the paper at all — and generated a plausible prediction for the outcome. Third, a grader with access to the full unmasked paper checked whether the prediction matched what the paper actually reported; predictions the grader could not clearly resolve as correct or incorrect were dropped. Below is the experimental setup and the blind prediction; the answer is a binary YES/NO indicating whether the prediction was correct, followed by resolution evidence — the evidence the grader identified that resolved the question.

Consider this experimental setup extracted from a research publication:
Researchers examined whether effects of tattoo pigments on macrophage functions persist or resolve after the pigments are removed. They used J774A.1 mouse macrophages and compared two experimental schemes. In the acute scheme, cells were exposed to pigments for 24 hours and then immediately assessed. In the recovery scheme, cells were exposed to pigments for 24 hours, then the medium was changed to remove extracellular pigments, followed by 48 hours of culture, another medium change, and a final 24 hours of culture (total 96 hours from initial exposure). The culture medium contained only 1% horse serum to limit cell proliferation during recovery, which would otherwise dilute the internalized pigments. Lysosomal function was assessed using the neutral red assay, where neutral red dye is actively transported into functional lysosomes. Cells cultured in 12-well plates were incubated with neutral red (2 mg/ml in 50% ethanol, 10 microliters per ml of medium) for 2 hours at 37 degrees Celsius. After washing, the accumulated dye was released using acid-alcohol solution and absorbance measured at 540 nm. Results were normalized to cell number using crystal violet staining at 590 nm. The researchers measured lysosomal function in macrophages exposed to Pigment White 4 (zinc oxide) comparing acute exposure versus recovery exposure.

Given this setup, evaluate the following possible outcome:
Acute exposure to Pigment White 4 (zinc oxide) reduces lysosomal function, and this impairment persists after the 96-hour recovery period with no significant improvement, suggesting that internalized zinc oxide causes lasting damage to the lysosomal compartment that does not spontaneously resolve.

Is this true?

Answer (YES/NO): NO